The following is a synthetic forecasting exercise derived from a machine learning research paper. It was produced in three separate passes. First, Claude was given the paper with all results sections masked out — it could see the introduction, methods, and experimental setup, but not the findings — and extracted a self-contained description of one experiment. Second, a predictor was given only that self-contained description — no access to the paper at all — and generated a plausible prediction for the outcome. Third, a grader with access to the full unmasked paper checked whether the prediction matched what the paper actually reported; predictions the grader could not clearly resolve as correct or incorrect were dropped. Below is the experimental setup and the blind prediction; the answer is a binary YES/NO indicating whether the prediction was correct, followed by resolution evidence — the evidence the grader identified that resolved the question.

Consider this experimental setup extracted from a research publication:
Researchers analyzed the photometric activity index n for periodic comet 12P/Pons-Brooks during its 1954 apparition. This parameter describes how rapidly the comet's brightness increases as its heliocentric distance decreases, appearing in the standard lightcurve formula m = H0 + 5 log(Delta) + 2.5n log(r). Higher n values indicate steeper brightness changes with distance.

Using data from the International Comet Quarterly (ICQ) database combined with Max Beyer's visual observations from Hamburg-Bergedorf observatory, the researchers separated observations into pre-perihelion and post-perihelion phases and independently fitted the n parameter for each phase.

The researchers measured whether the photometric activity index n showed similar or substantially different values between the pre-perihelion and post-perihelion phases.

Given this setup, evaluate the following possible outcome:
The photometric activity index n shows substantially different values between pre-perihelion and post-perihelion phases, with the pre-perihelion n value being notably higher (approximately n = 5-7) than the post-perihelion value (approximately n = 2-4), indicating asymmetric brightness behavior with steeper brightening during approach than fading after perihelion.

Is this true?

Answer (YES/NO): NO